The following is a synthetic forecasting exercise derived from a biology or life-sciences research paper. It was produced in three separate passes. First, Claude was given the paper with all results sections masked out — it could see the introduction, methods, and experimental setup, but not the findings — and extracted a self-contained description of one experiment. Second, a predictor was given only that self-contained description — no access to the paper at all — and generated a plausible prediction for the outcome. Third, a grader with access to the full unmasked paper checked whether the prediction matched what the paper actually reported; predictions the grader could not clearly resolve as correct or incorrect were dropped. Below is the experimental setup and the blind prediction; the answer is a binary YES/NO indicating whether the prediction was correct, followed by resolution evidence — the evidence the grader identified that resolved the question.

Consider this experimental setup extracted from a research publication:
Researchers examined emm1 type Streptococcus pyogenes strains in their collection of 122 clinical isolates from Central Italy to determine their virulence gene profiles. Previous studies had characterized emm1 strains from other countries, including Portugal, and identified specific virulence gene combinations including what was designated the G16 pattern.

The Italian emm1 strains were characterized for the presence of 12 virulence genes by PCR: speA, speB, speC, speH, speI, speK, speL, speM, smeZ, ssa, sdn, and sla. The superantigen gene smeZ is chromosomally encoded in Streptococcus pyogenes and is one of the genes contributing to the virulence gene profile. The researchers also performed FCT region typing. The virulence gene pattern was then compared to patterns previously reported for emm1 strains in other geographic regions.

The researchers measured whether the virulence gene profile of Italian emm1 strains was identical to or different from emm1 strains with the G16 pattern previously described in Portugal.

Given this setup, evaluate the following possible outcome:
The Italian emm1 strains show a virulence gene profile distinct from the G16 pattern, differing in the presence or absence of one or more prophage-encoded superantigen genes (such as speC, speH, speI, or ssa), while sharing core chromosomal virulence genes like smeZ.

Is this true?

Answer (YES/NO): NO